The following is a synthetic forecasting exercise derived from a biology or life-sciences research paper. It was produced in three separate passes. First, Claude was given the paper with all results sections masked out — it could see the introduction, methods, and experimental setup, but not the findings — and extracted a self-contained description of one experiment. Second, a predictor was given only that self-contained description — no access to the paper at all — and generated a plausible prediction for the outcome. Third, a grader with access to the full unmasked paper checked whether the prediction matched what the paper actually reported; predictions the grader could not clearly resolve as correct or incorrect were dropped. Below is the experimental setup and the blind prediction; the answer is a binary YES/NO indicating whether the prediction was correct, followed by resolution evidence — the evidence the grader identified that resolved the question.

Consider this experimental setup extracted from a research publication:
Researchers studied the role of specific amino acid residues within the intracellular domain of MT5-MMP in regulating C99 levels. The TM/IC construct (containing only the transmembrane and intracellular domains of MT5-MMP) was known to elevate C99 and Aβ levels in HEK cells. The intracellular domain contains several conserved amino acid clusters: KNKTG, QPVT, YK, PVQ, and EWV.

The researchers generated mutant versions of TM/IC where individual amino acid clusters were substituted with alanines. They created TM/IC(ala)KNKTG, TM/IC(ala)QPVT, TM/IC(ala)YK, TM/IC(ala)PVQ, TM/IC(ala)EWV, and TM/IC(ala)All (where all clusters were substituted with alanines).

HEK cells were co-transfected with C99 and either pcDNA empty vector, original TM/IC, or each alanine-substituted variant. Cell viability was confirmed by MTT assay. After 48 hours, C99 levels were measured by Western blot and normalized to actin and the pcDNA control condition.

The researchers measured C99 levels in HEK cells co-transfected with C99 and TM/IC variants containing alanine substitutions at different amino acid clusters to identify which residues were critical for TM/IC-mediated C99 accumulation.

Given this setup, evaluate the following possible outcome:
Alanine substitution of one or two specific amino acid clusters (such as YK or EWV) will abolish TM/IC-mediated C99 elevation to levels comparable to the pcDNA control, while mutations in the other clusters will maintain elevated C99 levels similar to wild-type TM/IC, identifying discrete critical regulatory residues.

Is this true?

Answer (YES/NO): NO